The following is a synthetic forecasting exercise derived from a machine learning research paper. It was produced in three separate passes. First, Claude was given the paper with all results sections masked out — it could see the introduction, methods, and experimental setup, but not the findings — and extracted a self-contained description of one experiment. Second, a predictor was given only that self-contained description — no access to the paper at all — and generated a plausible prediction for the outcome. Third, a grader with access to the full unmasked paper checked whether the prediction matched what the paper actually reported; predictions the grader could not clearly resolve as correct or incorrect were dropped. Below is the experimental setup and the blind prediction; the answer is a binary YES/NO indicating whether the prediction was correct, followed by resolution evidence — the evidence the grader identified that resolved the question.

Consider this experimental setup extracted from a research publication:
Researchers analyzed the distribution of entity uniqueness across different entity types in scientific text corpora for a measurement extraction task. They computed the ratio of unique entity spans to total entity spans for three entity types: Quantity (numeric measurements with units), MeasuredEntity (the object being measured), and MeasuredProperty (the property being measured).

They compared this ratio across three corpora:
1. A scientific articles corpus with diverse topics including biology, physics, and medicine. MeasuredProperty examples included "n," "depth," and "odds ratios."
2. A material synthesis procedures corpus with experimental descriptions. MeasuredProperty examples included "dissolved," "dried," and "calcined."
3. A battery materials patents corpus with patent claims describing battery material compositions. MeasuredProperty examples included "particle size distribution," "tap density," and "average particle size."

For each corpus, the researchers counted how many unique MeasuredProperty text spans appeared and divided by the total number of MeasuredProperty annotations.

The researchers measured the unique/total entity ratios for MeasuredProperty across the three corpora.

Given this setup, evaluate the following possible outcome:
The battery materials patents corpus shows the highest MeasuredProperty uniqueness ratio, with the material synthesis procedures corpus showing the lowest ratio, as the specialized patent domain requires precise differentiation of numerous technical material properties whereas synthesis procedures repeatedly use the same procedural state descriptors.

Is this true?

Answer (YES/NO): NO